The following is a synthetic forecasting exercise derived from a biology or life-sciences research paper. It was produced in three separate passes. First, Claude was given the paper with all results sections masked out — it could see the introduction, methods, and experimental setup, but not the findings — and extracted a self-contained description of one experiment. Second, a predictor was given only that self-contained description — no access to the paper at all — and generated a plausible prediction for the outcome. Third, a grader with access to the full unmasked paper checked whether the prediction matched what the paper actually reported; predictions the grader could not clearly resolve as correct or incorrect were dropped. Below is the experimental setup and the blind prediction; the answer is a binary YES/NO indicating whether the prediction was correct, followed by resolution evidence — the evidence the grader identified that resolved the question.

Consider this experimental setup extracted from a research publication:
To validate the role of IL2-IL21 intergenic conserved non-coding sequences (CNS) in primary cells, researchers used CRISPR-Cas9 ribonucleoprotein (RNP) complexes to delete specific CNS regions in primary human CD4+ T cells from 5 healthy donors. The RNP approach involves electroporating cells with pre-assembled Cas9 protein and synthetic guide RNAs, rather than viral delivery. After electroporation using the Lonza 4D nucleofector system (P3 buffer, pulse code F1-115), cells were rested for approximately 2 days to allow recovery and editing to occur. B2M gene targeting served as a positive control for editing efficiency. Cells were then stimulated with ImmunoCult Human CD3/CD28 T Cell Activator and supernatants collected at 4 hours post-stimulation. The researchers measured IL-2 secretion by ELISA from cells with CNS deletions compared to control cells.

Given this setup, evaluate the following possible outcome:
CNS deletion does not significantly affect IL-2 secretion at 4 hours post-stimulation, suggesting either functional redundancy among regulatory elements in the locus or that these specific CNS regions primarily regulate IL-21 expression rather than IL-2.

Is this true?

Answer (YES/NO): NO